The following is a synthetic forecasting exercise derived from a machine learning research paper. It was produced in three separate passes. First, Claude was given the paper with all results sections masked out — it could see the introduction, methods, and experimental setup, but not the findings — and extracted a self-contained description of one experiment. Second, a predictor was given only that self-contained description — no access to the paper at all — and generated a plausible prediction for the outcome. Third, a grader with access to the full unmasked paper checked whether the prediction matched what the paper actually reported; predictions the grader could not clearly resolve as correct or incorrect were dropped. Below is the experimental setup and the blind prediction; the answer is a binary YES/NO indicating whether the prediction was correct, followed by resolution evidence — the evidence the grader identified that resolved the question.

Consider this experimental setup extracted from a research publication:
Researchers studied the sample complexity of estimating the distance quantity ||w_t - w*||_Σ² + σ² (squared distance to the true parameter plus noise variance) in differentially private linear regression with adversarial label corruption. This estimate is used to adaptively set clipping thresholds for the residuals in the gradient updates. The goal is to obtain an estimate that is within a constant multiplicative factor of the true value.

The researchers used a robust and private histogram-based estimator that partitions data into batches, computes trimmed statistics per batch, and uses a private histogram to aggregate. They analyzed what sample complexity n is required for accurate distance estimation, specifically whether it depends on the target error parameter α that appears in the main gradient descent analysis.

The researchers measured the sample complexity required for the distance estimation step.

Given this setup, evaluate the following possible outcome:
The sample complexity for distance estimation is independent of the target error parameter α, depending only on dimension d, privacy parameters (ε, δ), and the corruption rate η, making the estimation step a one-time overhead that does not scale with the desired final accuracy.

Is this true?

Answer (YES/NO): YES